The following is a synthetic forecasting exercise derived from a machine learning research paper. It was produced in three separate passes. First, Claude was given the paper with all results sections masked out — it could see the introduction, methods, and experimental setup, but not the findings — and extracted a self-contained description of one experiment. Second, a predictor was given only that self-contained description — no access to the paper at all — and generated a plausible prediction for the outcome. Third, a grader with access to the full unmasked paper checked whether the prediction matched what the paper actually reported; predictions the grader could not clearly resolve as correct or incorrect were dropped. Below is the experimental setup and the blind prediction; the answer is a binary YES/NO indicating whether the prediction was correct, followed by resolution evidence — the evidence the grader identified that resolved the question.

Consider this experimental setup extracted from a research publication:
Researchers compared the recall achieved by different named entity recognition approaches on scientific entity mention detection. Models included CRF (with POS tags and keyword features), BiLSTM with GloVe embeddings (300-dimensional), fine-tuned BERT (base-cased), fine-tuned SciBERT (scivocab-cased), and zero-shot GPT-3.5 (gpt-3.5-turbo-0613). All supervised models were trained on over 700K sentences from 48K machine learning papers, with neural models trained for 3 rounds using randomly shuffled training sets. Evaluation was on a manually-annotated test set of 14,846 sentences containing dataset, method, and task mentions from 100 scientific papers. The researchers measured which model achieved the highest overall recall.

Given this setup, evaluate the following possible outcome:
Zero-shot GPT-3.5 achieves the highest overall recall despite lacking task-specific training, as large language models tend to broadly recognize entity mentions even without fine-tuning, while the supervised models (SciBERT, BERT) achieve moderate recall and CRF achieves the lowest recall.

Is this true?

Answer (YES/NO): NO